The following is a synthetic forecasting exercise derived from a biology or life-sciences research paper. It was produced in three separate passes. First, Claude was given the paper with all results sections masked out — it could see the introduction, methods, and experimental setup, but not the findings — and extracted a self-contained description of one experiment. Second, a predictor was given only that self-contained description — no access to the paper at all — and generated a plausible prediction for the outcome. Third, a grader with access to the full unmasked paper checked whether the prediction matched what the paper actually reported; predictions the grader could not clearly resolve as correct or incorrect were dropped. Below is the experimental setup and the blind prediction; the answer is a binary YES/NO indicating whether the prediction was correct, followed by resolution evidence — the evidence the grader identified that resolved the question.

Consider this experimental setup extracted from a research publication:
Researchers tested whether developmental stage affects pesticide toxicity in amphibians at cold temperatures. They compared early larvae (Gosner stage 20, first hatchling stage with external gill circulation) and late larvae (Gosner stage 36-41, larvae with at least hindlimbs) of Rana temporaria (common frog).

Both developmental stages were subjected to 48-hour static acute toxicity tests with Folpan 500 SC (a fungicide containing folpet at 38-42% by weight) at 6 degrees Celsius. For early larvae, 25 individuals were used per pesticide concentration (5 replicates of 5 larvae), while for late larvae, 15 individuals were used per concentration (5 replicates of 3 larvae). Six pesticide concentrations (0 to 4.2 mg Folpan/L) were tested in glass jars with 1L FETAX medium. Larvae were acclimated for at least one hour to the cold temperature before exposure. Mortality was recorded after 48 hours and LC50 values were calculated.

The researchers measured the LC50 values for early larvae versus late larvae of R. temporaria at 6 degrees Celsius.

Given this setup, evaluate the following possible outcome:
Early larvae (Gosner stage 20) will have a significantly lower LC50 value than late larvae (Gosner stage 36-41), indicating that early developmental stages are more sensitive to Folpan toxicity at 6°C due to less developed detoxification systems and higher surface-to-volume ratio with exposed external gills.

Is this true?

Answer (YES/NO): YES